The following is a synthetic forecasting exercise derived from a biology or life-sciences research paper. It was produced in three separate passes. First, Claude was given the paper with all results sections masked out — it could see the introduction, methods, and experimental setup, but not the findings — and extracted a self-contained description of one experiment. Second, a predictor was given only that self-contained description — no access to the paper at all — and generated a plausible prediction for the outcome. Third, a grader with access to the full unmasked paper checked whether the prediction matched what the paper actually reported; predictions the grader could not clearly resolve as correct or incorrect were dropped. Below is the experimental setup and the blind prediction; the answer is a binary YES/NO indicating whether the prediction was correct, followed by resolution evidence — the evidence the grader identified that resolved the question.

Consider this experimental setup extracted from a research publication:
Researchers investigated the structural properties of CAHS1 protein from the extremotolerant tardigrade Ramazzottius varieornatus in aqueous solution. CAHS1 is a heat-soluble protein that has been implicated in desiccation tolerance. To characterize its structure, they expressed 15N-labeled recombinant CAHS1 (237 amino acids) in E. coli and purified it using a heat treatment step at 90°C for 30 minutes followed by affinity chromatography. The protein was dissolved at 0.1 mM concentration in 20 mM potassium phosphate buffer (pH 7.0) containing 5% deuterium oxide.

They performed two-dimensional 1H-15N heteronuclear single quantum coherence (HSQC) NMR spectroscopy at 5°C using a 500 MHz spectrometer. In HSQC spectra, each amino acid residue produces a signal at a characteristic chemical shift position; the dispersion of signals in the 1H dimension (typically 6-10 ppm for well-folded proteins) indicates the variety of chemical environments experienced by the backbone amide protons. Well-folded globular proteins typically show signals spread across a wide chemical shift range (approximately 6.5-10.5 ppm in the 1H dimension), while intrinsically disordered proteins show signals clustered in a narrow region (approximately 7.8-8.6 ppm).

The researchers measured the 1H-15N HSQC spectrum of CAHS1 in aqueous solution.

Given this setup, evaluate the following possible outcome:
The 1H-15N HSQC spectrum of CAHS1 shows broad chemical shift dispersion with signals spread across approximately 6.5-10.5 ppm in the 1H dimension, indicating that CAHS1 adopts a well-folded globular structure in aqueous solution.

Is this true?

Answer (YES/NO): NO